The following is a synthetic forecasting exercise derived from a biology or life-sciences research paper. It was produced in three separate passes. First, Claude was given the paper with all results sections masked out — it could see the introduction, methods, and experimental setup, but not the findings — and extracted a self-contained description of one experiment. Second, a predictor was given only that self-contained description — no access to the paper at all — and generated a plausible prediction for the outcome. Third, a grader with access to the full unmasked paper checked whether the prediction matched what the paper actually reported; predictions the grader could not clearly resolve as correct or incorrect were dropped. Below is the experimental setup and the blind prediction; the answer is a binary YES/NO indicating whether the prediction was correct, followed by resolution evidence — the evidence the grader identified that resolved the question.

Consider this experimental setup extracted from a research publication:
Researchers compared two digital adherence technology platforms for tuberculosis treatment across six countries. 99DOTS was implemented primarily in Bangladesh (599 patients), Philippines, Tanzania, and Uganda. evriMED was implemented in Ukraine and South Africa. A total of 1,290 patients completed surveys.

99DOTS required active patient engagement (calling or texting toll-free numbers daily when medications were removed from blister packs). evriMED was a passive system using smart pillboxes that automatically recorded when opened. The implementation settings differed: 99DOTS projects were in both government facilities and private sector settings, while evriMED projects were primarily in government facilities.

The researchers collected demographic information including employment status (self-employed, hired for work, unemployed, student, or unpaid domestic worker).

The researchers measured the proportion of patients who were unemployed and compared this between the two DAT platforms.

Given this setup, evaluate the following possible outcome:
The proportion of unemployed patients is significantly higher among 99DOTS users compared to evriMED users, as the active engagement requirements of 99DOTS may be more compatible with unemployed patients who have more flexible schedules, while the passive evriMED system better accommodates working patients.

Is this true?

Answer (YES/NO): NO